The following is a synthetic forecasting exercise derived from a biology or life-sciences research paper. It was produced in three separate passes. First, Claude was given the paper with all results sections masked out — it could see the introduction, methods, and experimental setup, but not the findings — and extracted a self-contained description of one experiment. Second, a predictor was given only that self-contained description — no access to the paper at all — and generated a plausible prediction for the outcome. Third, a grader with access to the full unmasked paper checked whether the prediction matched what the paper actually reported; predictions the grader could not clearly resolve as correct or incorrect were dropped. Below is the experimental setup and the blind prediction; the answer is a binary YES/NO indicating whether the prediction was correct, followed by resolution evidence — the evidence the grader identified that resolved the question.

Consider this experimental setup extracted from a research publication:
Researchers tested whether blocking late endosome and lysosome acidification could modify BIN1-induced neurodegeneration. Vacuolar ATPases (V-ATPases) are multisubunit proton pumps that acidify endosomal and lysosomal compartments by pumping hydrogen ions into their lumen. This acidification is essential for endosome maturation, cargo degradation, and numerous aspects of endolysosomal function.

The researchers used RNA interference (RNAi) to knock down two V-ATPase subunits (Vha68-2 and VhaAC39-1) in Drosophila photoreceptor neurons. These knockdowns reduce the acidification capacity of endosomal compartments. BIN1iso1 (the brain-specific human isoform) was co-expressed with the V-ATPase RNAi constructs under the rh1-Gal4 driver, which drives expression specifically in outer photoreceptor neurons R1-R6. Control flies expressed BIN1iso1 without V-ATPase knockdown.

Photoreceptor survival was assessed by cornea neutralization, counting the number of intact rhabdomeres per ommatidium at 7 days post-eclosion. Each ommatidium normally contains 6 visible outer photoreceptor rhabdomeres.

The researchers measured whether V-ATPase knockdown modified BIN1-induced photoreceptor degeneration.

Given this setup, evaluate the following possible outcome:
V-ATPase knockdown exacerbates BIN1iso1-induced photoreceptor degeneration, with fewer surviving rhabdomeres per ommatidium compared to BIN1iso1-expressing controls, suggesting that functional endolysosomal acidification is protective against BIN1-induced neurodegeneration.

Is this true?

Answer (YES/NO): NO